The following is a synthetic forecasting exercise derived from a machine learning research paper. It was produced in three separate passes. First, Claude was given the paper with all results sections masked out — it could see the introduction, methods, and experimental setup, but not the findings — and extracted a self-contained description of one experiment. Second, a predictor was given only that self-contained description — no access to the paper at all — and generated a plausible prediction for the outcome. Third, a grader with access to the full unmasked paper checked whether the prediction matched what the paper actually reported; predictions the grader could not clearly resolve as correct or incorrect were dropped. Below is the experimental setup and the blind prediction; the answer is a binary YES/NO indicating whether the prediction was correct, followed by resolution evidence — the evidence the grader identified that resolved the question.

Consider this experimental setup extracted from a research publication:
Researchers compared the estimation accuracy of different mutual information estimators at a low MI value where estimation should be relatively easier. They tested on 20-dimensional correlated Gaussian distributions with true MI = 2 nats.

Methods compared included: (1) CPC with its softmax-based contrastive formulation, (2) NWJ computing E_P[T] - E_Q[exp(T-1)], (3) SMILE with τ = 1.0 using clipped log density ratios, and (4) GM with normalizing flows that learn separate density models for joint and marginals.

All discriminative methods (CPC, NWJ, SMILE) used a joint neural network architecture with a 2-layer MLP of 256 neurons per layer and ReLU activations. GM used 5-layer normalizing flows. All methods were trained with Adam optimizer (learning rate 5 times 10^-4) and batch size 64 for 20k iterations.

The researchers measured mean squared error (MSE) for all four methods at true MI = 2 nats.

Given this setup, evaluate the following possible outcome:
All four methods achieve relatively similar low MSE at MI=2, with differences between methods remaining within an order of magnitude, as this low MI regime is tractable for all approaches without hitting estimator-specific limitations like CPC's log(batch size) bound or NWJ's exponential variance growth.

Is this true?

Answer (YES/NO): YES